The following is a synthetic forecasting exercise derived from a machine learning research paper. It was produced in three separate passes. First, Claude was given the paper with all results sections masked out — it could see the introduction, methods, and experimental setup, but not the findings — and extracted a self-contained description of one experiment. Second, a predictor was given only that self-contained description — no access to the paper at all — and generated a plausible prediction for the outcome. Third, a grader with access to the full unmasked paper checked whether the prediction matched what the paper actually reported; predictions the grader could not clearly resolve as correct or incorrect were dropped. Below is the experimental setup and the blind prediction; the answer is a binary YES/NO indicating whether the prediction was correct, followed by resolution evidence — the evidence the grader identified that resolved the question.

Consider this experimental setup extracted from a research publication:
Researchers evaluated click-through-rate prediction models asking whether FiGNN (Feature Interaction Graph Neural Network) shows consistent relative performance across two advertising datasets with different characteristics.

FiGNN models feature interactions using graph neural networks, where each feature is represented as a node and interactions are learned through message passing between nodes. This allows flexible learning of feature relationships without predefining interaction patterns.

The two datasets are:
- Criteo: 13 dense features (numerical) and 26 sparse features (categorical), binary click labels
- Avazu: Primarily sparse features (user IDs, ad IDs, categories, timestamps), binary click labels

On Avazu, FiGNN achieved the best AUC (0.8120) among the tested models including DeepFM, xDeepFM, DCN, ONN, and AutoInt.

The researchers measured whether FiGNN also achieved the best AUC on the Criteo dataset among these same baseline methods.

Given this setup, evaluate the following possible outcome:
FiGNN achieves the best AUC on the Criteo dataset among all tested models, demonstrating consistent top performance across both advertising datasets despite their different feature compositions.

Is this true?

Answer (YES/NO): NO